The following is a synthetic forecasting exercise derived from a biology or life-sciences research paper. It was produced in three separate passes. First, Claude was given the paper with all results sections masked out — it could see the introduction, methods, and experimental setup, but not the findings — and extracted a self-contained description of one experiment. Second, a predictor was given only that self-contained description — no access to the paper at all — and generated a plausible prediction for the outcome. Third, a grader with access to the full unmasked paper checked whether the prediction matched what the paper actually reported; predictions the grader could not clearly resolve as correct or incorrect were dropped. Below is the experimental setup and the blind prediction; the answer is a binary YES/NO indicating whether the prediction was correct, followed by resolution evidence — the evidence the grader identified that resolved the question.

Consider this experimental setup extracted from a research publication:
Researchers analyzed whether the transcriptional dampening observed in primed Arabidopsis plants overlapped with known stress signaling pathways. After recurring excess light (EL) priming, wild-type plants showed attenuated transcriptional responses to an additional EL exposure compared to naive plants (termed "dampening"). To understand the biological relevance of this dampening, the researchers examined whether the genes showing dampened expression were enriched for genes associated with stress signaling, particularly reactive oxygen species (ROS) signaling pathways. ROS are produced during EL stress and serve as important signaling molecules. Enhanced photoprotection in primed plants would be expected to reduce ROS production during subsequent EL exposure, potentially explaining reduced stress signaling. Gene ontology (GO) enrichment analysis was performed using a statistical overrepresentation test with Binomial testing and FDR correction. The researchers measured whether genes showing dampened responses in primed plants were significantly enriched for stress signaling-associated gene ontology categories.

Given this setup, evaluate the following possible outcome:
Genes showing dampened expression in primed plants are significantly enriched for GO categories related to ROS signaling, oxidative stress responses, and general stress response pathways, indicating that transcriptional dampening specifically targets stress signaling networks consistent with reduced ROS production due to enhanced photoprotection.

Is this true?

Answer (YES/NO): YES